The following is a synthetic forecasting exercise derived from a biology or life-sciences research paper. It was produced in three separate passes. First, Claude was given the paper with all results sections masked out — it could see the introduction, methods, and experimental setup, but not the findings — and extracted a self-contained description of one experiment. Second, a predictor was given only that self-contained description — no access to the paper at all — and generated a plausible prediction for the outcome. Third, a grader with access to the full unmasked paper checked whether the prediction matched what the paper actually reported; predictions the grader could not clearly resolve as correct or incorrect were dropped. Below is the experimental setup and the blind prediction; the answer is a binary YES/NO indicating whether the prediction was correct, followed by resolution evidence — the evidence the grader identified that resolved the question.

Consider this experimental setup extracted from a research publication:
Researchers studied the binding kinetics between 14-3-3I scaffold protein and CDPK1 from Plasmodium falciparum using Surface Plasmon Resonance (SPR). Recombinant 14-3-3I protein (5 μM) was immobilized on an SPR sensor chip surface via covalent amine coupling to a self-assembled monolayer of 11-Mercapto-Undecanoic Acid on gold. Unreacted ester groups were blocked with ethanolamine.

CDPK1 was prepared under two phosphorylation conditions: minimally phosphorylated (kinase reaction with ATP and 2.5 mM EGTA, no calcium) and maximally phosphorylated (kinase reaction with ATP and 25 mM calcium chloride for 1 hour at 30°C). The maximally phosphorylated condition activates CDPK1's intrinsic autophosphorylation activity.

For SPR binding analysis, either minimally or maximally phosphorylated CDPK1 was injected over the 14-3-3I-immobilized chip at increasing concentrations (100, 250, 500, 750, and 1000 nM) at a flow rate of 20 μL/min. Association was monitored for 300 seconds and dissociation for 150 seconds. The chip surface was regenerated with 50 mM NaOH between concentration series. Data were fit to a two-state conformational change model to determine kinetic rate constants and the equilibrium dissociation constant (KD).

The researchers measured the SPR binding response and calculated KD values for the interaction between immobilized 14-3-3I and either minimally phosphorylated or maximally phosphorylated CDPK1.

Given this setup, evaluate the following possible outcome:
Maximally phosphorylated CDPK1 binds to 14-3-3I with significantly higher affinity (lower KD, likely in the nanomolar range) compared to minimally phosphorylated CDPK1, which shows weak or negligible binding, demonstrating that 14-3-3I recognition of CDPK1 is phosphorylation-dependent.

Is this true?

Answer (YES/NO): NO